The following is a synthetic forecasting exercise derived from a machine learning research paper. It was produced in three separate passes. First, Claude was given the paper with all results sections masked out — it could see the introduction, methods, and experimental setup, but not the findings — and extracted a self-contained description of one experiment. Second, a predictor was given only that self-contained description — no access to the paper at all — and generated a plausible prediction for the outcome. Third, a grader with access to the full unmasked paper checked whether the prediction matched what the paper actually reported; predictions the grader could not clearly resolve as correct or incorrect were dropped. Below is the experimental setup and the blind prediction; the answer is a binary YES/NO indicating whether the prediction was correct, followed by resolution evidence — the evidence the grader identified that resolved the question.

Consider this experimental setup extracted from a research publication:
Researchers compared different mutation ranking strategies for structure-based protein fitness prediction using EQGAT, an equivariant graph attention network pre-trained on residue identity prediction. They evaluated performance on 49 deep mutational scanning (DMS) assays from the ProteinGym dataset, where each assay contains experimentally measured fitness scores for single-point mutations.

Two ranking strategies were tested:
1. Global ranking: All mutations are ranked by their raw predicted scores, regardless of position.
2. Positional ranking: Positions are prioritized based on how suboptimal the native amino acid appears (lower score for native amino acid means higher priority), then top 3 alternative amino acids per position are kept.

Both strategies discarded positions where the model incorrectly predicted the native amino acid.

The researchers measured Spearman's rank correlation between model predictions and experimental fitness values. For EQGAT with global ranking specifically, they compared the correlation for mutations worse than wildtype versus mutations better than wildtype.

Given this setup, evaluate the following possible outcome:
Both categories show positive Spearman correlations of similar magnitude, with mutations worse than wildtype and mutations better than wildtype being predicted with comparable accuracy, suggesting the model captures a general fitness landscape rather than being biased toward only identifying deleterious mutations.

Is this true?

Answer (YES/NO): YES